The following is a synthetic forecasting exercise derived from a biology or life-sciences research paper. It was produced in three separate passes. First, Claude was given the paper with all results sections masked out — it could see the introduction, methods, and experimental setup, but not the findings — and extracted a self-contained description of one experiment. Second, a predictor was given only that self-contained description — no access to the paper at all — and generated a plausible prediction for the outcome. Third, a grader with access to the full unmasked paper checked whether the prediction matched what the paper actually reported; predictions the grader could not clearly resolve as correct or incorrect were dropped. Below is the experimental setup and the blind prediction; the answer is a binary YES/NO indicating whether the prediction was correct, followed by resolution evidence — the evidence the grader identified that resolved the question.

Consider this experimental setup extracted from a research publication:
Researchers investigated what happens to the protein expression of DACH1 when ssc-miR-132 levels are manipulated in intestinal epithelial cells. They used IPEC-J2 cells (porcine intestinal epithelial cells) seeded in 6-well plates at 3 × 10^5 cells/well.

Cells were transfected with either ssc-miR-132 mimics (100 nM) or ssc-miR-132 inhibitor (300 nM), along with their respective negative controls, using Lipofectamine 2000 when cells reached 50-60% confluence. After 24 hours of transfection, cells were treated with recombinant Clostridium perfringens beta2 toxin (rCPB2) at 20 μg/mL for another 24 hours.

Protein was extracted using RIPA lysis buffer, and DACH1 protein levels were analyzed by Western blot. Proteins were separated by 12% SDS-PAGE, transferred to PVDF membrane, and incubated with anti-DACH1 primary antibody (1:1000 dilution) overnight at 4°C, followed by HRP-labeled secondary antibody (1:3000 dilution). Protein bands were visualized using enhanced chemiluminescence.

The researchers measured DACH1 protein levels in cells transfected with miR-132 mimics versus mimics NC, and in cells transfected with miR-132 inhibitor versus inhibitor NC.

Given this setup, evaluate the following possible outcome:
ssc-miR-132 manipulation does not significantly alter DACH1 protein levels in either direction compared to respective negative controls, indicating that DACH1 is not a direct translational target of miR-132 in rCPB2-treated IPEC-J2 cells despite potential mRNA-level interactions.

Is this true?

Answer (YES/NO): NO